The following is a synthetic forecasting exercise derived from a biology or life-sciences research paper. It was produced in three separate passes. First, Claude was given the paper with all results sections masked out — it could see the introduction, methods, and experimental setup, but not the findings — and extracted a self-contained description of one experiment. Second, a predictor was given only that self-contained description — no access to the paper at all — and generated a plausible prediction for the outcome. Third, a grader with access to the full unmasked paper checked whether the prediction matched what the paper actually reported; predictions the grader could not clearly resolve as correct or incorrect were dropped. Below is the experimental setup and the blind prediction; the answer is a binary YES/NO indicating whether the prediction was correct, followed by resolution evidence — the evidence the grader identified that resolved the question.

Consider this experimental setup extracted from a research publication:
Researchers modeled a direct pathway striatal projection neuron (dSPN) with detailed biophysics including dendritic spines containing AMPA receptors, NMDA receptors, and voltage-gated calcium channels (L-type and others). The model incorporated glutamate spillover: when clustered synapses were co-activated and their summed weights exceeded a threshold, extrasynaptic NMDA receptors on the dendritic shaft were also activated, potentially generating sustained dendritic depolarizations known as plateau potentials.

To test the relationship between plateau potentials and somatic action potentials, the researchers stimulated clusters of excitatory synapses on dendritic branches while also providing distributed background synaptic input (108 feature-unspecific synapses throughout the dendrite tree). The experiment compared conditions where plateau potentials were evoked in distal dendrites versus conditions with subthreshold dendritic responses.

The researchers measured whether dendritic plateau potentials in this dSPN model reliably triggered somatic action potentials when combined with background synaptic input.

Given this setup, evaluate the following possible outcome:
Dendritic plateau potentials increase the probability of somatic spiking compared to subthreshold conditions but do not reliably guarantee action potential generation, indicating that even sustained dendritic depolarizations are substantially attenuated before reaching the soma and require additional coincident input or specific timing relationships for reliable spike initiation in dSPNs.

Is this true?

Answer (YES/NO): YES